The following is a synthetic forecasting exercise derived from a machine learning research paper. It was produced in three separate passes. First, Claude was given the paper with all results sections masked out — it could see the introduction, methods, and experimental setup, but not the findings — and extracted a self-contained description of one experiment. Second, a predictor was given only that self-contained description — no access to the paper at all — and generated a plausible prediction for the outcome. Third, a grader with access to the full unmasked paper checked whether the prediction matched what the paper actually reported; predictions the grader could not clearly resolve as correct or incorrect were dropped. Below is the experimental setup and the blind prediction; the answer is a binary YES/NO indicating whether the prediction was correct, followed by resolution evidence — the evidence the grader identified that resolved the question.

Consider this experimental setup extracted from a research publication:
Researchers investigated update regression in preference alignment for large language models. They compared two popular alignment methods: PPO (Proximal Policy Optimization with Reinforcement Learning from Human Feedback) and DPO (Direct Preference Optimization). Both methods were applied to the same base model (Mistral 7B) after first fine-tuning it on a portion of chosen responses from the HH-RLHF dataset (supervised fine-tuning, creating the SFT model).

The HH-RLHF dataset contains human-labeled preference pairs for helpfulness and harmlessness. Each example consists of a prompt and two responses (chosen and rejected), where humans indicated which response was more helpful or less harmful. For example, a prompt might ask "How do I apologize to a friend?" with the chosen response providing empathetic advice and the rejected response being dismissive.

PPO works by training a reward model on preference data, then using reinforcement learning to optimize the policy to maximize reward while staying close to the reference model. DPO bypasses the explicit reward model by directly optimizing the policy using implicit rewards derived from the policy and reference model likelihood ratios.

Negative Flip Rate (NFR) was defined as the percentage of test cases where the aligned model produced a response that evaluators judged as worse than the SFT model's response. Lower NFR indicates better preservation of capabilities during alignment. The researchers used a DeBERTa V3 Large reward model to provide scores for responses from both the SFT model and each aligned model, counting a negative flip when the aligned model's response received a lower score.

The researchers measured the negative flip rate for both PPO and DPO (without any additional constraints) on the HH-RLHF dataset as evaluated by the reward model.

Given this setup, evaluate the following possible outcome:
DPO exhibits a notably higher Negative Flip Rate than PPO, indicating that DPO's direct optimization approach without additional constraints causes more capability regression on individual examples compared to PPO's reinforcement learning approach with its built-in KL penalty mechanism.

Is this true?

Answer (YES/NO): YES